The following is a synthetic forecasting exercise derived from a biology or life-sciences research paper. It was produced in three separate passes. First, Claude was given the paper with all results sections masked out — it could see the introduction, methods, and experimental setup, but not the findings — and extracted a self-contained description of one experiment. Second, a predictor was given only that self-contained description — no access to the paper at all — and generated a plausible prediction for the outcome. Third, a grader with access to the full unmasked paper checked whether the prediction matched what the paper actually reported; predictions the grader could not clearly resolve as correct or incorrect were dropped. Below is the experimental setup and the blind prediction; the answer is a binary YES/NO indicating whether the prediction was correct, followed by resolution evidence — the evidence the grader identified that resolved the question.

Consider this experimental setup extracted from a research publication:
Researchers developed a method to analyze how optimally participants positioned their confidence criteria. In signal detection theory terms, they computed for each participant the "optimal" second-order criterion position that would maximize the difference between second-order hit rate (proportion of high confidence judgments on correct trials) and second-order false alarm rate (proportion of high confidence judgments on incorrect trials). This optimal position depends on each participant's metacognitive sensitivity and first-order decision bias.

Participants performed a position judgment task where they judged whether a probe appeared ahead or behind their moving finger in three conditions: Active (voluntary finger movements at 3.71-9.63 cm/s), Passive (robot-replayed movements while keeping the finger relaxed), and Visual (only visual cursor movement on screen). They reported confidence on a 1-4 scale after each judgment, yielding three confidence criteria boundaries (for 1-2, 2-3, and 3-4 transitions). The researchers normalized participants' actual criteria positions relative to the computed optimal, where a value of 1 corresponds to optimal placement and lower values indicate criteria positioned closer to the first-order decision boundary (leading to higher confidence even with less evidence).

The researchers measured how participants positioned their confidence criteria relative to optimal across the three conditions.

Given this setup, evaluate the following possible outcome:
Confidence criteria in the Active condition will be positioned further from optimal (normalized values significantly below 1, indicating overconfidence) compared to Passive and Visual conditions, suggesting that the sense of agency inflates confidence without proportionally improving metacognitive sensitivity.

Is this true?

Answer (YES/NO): YES